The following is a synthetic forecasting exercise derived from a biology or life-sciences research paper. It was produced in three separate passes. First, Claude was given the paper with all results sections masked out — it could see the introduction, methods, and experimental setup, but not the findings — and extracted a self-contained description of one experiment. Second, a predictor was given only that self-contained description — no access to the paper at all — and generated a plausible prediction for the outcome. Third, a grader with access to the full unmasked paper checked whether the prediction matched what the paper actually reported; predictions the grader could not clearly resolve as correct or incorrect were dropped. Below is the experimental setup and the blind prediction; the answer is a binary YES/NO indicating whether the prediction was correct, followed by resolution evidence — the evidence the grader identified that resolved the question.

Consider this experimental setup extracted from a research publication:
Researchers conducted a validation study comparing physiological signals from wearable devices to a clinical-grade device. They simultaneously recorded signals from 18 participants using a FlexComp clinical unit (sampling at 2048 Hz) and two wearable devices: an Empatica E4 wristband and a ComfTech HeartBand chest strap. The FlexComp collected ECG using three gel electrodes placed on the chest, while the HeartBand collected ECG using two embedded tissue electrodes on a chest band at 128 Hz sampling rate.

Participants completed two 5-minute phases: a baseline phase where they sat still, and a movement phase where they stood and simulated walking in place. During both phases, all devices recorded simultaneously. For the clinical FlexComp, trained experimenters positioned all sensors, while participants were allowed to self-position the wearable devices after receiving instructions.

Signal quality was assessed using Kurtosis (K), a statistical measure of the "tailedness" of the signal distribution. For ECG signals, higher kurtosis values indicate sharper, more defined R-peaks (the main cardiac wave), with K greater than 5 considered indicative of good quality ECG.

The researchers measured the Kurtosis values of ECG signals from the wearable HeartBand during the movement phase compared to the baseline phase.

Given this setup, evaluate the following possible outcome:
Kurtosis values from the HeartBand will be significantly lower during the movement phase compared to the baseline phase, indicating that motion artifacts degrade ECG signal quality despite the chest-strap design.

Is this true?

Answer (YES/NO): YES